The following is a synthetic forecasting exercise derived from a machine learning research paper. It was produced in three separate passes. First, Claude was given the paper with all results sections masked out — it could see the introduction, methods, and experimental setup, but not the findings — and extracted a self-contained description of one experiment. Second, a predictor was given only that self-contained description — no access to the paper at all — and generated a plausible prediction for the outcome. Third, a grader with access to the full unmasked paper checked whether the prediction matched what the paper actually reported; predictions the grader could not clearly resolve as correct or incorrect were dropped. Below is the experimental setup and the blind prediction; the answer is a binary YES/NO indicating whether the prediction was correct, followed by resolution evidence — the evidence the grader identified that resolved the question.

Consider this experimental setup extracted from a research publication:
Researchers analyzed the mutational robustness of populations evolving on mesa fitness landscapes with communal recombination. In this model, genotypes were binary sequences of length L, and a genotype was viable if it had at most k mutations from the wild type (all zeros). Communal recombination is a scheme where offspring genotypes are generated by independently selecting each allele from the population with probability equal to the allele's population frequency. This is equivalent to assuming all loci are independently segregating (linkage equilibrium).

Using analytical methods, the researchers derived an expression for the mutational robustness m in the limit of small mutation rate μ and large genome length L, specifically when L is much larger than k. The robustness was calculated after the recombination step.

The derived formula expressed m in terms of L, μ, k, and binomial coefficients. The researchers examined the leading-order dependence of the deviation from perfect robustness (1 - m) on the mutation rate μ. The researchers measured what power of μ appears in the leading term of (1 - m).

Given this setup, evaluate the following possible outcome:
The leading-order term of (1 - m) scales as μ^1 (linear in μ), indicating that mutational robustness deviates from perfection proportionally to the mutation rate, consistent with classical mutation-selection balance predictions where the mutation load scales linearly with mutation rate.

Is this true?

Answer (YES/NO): NO